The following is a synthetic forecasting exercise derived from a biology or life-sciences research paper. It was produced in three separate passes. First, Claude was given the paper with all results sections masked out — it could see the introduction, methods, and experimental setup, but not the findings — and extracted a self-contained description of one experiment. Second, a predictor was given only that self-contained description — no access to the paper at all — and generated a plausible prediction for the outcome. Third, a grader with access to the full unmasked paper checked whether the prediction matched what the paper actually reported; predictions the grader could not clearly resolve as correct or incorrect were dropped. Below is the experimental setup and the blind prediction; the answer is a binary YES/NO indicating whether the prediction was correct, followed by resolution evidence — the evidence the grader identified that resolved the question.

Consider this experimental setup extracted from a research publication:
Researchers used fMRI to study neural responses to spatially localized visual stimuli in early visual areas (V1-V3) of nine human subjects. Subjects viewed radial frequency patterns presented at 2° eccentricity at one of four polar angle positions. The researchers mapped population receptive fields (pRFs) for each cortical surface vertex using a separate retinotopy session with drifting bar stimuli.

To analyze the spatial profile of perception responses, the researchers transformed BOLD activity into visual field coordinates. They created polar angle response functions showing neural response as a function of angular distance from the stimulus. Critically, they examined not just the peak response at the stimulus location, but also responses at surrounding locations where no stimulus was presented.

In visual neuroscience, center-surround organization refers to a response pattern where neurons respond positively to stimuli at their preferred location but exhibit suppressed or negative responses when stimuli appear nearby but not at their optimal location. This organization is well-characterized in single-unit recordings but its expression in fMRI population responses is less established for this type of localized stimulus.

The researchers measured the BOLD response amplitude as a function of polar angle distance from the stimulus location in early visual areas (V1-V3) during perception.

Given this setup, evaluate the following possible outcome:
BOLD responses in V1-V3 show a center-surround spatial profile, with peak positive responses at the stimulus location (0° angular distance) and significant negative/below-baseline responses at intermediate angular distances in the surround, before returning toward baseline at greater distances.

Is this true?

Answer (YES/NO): YES